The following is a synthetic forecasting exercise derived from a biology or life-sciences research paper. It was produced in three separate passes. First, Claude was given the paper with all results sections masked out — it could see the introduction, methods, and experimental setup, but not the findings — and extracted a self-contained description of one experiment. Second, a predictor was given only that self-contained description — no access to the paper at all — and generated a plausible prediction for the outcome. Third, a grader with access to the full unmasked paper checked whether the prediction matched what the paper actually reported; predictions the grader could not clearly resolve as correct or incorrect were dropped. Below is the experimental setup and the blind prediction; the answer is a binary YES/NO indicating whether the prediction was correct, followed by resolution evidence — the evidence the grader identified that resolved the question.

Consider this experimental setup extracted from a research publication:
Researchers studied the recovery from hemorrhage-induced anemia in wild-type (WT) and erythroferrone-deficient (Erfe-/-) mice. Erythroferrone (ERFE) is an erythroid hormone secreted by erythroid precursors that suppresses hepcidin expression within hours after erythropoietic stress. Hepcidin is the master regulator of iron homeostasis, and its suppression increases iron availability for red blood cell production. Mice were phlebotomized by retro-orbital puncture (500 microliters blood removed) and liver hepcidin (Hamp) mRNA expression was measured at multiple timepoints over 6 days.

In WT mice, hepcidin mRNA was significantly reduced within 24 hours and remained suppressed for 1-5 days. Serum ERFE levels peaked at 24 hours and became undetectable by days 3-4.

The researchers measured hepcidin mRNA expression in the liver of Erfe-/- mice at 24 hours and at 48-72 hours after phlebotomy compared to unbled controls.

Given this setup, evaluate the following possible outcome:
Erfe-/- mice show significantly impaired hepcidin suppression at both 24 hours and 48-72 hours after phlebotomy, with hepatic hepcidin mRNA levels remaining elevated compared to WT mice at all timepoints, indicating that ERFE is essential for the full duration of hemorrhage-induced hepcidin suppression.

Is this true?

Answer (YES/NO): NO